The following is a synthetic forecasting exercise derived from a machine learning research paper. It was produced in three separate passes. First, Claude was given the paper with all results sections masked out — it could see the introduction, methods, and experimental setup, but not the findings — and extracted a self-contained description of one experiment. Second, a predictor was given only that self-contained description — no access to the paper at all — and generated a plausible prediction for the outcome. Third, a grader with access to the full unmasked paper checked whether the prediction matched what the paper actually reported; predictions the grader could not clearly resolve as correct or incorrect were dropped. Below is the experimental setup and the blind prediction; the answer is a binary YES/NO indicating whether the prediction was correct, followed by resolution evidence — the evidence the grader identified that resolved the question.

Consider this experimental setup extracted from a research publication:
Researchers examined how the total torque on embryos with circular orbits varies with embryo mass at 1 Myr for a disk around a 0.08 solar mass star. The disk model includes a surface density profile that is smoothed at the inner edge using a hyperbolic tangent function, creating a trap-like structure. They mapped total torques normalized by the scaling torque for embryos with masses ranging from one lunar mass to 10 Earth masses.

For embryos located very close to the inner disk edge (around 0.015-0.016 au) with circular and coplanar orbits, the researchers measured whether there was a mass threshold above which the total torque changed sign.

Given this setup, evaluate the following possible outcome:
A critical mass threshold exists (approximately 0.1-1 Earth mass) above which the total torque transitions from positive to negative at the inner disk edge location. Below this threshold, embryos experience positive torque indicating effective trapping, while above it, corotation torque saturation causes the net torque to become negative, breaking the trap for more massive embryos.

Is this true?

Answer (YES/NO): NO